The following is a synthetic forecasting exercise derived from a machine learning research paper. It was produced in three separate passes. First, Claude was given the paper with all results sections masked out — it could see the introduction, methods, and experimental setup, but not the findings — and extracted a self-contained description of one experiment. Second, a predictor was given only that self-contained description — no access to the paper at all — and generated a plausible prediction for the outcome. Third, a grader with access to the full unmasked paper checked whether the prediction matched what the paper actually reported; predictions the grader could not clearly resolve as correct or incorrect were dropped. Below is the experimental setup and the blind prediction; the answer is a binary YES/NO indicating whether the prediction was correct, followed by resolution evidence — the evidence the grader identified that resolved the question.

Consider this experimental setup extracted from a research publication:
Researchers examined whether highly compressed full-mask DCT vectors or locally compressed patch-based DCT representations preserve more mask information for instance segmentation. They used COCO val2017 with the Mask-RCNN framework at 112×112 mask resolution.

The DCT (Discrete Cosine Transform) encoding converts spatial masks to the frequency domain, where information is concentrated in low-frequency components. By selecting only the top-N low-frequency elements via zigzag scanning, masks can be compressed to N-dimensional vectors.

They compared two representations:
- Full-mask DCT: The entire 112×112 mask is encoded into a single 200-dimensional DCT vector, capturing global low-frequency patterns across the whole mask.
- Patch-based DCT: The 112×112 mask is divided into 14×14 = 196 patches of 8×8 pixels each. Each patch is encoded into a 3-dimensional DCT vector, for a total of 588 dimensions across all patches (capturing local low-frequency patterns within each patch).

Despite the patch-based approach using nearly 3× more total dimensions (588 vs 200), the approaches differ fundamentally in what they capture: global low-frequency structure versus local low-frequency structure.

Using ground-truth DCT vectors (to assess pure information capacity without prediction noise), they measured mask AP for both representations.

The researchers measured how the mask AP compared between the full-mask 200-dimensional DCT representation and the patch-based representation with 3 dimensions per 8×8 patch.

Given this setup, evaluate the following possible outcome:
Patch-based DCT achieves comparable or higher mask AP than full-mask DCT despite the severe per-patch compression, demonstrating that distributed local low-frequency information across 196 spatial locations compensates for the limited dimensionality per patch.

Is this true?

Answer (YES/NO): YES